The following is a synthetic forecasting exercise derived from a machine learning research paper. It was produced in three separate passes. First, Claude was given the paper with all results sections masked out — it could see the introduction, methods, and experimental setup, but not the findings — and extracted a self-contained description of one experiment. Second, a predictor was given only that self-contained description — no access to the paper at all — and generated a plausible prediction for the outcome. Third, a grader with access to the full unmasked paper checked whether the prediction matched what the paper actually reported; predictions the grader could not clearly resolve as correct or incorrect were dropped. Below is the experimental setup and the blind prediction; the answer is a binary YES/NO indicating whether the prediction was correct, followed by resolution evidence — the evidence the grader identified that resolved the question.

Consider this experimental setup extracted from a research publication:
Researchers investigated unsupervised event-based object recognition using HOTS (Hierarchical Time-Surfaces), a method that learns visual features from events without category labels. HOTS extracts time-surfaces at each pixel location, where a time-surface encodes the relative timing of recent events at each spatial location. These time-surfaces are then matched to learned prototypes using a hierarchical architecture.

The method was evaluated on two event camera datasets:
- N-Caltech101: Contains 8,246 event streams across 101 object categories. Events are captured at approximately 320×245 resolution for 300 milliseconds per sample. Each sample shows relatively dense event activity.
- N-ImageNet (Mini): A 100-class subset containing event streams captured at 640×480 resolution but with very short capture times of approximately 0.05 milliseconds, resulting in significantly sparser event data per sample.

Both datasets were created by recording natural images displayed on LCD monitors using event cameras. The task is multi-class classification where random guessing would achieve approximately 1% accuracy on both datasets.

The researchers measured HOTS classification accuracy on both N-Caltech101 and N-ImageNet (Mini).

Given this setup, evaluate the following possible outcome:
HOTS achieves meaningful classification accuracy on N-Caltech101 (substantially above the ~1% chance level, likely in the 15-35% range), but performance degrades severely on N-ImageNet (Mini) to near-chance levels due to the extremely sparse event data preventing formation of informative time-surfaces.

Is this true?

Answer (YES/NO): YES